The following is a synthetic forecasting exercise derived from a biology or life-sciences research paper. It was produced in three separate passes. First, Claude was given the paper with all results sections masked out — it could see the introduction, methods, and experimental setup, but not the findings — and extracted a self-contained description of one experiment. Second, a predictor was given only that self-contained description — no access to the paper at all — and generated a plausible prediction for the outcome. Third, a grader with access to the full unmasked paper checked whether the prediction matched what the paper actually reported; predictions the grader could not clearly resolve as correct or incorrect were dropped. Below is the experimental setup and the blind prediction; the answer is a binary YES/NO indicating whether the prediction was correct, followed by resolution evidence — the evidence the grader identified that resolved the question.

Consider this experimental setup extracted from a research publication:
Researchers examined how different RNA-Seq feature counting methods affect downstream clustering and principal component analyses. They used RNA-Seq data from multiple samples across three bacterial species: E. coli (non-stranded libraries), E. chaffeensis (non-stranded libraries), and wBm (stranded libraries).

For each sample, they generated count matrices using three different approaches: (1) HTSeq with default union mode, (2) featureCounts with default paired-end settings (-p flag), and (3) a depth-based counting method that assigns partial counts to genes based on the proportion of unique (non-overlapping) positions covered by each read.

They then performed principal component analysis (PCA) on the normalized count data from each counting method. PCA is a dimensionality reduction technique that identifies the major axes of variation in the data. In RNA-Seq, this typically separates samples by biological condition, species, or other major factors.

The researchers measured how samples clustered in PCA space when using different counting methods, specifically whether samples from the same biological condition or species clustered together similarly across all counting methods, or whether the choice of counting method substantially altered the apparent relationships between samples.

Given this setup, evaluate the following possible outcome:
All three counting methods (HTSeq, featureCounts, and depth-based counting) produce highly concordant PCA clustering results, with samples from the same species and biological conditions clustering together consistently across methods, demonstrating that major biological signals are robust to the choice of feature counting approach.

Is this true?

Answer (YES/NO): NO